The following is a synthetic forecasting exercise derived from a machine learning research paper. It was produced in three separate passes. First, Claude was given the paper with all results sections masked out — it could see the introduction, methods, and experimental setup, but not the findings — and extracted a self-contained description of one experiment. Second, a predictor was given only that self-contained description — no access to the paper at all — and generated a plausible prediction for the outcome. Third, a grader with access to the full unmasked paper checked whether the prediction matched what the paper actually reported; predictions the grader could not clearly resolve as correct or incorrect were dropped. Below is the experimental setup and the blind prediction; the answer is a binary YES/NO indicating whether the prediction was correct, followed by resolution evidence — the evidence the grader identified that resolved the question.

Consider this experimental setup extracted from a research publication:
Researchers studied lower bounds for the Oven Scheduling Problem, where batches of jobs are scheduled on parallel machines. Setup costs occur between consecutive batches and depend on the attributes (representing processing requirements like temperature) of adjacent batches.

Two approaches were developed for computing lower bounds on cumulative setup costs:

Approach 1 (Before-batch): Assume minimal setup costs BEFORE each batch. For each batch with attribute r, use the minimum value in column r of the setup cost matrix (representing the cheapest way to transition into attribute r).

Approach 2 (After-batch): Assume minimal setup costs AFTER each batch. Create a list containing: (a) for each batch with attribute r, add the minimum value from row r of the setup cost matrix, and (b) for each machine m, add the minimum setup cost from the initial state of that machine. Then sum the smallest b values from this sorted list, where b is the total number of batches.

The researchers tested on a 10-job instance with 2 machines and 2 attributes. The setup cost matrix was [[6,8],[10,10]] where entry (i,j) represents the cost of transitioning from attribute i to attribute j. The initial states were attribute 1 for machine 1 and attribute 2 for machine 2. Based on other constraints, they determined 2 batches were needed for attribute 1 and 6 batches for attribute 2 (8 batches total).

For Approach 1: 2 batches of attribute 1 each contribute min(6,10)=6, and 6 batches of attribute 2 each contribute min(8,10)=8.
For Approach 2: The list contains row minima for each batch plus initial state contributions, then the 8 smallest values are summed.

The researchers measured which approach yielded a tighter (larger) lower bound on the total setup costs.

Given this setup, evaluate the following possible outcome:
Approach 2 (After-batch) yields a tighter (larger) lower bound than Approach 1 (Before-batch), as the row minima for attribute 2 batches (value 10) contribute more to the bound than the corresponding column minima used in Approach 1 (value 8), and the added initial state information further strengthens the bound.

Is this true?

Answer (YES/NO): YES